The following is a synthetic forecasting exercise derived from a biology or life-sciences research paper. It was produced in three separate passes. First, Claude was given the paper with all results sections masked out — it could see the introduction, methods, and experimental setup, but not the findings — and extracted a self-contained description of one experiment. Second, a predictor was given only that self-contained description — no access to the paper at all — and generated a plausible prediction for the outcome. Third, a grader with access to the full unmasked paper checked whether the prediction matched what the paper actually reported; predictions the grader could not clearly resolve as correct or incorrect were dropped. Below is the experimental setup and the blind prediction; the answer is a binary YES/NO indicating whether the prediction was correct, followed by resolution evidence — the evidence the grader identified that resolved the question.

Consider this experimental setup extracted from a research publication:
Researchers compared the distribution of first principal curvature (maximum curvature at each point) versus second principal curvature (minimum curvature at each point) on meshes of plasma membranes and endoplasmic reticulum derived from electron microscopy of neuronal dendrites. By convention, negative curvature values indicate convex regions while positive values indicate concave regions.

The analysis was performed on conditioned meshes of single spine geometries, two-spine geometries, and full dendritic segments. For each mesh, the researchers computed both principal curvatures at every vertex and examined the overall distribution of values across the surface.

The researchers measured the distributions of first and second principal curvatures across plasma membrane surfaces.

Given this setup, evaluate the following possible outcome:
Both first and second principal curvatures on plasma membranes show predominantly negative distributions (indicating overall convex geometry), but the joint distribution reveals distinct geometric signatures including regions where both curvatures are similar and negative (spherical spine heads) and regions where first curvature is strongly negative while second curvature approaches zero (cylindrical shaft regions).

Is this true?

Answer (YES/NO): NO